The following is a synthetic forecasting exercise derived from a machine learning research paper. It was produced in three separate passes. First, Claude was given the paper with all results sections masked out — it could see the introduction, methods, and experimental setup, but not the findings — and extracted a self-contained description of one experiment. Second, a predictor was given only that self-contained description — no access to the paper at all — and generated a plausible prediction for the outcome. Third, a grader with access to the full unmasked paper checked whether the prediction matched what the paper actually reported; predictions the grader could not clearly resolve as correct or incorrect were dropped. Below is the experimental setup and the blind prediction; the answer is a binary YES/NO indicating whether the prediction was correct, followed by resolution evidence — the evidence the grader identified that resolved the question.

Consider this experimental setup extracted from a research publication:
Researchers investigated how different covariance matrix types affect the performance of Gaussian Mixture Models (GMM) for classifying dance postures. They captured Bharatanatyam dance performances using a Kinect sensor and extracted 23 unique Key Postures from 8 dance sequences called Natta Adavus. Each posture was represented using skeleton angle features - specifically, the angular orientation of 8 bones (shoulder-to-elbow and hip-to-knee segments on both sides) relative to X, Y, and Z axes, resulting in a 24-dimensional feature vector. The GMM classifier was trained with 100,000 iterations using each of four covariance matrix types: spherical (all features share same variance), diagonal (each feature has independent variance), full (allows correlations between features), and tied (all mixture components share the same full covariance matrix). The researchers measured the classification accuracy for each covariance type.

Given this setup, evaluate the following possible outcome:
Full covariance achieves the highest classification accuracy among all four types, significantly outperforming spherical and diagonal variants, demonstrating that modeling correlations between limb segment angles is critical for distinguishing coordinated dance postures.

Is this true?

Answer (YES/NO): YES